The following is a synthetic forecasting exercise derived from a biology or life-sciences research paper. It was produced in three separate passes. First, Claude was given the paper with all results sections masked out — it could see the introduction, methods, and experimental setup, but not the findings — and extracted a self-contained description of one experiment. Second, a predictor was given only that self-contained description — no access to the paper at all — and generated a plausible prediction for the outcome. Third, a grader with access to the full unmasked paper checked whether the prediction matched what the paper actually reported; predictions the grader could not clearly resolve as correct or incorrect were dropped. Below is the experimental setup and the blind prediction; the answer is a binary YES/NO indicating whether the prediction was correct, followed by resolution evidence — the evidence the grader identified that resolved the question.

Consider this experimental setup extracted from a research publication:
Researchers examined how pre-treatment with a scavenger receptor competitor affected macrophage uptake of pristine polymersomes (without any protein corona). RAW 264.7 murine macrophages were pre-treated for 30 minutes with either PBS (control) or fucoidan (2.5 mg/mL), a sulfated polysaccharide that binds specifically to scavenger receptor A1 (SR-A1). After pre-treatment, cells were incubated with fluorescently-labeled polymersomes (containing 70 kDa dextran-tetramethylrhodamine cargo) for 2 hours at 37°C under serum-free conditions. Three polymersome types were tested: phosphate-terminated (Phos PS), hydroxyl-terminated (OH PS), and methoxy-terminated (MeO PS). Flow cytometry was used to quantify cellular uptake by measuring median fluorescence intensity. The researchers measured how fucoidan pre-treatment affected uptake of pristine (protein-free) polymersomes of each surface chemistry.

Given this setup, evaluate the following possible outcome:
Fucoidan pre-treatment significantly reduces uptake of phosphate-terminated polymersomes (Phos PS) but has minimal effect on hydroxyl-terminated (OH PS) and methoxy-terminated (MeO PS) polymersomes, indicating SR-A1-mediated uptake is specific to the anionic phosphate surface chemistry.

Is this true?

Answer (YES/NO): NO